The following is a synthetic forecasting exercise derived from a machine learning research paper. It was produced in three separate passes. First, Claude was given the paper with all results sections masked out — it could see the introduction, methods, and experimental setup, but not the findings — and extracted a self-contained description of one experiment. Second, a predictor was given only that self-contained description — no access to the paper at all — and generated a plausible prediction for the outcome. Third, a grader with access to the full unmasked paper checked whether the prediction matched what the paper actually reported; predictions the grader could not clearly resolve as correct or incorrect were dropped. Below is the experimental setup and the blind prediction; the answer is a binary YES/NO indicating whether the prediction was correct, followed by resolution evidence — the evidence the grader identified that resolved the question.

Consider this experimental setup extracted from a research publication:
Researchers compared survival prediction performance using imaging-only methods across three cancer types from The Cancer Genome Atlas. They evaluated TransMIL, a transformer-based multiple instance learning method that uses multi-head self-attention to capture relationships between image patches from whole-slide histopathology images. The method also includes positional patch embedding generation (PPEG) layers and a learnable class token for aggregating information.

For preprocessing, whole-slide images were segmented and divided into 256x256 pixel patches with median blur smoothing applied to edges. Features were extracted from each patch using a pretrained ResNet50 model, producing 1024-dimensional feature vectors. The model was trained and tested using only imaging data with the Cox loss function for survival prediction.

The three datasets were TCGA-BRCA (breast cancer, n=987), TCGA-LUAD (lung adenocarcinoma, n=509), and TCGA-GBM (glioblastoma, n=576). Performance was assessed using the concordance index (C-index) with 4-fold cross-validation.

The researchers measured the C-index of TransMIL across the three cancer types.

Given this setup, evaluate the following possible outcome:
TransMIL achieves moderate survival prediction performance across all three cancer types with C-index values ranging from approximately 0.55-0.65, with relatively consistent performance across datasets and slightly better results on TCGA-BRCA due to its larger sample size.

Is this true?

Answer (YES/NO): NO